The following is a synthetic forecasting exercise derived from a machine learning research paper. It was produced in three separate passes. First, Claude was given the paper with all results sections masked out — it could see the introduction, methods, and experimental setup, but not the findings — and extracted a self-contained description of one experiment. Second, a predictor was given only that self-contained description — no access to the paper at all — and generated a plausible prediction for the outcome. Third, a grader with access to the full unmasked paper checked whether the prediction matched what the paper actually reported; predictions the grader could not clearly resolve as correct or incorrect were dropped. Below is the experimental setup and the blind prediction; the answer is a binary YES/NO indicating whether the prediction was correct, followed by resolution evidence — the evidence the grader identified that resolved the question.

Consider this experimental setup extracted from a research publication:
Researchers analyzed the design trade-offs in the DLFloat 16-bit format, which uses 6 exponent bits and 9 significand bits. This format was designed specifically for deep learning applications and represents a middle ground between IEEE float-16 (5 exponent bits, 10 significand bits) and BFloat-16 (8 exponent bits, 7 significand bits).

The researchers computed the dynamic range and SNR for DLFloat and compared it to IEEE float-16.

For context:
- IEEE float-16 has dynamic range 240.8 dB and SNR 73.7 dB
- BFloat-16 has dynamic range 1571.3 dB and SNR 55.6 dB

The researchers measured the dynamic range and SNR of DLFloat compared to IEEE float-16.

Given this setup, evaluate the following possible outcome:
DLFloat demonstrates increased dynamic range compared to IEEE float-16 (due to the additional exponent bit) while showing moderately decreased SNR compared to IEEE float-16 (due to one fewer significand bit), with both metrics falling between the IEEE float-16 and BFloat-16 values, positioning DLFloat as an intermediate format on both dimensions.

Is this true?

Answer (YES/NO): YES